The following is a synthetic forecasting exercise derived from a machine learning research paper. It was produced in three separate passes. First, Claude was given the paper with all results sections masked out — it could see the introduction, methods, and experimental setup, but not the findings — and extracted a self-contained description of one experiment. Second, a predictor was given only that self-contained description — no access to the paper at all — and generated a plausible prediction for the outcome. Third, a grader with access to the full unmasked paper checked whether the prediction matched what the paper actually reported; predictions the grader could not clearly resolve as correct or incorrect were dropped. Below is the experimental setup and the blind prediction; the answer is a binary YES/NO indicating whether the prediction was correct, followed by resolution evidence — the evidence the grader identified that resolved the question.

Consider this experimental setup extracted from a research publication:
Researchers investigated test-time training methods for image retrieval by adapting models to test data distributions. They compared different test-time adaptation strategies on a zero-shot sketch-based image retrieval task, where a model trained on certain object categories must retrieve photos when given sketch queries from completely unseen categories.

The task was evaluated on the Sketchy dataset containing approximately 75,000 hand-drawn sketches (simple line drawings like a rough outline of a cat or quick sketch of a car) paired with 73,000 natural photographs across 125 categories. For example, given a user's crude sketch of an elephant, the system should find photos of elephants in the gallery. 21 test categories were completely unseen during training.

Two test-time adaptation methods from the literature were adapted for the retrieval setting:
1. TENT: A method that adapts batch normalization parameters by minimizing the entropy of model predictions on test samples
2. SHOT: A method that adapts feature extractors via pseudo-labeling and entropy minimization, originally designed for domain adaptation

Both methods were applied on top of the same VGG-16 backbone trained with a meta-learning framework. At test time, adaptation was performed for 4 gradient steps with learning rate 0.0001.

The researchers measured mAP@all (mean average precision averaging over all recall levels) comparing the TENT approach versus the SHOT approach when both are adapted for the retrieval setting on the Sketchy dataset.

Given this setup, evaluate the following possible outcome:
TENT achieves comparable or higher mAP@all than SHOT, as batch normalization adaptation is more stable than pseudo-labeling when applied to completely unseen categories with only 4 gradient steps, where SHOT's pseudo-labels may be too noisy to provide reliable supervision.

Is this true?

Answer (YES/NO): NO